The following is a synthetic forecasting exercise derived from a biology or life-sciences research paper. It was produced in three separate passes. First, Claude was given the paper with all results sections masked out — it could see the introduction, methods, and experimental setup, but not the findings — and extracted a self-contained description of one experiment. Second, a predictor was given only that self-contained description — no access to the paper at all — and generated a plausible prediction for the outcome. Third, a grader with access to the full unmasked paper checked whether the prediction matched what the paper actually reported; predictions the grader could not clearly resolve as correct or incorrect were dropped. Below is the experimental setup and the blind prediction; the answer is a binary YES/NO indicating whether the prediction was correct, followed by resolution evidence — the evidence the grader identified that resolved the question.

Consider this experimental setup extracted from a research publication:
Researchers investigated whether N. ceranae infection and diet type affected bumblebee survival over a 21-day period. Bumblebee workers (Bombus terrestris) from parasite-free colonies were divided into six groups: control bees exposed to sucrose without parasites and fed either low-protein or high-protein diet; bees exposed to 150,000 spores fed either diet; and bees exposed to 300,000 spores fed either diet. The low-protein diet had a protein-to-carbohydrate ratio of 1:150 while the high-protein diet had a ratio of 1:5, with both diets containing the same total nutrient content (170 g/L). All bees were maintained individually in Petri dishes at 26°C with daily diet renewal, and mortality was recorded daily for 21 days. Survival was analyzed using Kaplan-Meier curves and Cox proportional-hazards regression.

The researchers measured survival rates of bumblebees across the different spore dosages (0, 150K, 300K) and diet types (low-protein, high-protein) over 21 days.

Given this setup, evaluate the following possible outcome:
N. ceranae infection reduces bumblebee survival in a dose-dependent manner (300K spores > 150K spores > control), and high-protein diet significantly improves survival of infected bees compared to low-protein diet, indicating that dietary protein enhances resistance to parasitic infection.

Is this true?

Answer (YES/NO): NO